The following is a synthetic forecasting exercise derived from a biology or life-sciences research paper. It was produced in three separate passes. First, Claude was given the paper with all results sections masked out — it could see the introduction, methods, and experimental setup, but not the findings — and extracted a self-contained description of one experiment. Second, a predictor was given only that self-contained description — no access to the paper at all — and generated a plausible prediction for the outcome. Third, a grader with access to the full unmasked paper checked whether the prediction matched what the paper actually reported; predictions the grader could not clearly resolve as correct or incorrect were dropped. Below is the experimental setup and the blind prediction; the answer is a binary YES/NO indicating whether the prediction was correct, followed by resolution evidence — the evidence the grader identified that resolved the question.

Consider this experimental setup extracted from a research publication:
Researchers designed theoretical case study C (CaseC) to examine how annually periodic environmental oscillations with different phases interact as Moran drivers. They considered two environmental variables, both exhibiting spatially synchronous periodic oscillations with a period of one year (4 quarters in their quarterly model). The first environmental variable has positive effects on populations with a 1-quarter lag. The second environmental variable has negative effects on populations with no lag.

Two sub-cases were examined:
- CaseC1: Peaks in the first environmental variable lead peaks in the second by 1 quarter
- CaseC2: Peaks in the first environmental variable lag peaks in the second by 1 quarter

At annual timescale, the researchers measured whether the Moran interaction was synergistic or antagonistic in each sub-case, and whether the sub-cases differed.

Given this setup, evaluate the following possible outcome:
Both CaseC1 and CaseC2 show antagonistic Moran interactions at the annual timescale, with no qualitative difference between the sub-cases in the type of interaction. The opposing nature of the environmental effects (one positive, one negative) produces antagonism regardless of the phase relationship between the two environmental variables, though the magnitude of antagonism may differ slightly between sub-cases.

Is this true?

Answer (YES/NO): NO